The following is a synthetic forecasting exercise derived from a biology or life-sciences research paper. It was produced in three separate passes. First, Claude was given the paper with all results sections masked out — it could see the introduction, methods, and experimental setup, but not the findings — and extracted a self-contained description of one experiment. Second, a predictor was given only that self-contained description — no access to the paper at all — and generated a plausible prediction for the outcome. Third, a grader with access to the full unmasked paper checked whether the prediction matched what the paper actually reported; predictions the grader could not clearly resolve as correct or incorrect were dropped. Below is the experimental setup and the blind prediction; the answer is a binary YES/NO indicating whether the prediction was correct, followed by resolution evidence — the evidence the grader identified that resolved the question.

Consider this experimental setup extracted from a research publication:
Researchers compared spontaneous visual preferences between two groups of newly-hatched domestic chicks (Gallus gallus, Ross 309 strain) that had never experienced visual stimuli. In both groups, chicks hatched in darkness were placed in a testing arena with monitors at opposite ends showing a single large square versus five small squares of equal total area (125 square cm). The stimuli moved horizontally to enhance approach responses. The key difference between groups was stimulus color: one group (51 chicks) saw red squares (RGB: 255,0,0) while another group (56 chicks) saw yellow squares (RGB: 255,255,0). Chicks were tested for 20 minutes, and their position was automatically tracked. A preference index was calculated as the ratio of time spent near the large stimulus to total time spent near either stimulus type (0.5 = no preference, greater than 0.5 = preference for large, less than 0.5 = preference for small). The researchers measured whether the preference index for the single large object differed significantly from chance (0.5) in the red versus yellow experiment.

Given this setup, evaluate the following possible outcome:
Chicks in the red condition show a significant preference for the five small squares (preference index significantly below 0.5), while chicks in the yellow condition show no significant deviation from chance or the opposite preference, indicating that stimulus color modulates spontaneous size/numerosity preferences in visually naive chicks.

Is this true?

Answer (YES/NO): NO